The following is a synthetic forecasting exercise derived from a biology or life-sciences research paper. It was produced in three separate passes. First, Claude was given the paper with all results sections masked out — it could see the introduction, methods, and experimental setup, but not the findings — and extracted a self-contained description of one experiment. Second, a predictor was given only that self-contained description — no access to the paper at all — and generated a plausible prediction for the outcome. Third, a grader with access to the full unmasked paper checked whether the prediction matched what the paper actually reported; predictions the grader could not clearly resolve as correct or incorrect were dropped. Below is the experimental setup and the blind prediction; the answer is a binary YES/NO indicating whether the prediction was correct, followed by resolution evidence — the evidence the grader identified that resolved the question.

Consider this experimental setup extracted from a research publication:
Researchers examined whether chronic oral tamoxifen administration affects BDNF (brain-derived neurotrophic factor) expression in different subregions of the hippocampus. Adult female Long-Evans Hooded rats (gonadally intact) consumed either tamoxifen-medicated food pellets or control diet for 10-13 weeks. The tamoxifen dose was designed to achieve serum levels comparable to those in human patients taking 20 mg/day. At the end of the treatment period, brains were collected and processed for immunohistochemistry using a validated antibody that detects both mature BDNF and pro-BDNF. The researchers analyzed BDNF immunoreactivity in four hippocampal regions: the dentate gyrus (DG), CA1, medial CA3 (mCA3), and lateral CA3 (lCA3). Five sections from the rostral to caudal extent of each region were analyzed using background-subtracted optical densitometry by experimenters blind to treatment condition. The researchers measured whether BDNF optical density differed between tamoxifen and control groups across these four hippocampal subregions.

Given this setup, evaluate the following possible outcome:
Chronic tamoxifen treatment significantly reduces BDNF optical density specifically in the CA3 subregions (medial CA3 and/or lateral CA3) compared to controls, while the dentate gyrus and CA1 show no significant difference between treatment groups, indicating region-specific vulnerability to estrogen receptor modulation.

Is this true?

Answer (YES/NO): NO